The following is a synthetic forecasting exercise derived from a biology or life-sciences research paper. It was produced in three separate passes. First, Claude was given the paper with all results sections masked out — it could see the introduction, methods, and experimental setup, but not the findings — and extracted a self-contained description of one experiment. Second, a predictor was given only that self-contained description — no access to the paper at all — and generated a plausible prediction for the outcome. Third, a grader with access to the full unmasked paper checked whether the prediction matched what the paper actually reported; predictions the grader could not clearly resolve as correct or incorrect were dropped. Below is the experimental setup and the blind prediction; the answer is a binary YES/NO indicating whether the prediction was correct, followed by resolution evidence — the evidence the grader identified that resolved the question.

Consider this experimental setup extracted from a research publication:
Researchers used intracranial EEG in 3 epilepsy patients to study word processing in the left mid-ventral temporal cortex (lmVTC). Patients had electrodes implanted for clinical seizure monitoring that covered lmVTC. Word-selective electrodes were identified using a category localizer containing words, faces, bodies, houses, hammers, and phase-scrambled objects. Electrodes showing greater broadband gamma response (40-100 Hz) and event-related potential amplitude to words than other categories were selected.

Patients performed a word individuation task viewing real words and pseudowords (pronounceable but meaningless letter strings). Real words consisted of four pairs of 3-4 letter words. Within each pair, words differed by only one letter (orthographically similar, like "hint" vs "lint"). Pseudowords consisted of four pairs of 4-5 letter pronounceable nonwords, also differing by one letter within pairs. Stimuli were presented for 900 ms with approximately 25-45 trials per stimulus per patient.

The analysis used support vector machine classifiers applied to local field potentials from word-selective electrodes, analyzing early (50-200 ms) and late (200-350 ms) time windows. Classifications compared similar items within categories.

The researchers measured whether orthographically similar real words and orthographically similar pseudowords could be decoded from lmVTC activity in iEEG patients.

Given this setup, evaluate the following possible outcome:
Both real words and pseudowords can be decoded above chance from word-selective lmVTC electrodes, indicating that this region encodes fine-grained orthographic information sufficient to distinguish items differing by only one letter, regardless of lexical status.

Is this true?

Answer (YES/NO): NO